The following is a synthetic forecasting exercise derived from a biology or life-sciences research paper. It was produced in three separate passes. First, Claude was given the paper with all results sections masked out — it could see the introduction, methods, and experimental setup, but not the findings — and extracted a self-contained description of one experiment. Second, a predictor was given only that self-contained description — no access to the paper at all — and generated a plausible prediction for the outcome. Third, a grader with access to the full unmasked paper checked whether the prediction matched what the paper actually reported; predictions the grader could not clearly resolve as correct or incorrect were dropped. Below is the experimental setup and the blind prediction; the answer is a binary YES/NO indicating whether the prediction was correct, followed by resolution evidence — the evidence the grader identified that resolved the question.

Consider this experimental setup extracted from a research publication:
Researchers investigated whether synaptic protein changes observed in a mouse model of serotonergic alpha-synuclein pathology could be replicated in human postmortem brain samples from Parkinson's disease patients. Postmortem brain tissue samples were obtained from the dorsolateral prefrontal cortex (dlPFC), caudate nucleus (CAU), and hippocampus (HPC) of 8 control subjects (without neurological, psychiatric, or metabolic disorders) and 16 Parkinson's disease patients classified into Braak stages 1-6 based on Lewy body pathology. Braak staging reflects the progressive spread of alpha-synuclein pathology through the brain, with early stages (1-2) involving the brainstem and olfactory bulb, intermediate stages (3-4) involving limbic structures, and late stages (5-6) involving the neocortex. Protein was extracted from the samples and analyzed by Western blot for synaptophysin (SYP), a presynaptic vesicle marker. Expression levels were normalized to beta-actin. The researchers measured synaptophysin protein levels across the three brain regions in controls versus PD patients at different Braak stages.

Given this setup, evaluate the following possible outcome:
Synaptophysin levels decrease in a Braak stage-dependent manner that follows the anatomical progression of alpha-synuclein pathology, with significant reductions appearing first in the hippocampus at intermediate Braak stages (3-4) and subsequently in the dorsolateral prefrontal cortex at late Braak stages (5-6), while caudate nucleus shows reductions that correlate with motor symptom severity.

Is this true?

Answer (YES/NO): NO